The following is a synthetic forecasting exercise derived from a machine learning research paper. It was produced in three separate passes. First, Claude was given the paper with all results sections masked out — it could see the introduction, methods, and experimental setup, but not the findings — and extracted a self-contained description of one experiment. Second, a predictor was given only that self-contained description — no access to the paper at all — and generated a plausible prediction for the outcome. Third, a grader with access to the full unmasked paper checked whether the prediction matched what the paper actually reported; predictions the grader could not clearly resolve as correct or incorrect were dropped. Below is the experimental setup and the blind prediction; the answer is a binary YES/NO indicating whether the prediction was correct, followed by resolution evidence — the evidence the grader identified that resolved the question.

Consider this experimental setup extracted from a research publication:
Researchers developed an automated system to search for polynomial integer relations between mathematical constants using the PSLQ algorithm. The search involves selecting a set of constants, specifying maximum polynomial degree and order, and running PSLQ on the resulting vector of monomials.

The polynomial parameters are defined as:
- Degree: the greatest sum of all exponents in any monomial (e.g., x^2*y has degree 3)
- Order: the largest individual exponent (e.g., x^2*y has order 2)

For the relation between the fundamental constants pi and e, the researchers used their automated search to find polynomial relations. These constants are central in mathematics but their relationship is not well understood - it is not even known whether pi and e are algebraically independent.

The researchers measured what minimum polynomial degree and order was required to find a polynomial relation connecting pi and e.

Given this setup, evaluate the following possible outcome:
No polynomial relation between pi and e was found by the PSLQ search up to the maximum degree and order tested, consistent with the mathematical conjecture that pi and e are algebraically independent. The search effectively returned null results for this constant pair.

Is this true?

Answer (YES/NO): NO